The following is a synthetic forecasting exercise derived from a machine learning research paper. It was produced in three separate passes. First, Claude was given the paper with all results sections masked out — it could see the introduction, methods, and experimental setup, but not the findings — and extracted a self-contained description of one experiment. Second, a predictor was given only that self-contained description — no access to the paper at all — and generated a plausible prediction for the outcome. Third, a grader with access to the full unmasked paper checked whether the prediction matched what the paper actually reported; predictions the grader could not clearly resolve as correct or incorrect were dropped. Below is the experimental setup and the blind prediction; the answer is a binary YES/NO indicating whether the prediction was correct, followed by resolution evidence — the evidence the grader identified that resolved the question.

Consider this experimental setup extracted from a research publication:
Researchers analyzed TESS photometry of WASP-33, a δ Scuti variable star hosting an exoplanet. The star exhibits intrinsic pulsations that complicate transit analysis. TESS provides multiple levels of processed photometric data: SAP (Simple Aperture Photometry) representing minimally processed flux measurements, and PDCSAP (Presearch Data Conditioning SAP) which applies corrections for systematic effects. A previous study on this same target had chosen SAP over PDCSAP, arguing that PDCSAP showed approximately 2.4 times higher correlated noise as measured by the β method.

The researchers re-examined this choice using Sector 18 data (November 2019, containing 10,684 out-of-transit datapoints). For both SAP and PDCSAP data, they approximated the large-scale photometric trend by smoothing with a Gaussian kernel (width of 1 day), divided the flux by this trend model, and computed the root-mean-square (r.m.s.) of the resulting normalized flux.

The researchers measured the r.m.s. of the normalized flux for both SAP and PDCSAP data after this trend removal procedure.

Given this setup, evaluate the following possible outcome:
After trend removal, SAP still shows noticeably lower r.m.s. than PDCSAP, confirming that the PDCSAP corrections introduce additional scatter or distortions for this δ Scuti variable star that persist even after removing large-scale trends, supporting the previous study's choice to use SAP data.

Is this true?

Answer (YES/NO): NO